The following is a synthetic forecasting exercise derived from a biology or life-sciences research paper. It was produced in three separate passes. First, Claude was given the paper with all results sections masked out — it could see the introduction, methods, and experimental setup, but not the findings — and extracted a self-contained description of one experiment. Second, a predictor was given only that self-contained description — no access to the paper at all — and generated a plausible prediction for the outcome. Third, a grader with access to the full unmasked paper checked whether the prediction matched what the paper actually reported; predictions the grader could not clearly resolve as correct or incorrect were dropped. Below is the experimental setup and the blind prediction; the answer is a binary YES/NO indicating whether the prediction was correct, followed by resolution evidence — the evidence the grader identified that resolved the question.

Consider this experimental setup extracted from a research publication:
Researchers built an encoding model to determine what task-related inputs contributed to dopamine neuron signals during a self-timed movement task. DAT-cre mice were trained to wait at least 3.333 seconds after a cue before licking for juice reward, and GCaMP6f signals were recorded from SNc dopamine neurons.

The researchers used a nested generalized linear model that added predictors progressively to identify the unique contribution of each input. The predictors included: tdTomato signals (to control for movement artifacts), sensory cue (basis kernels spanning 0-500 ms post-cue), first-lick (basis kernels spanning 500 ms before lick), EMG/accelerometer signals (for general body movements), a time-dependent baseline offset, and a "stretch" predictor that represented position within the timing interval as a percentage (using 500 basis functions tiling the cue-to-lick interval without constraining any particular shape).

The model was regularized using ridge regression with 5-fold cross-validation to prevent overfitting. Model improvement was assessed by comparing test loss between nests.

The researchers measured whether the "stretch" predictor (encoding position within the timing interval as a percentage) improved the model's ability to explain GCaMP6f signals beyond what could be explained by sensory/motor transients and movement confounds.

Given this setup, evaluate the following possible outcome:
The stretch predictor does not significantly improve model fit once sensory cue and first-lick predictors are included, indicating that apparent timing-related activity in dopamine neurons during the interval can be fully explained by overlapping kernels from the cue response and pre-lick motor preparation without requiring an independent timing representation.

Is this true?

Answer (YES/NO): NO